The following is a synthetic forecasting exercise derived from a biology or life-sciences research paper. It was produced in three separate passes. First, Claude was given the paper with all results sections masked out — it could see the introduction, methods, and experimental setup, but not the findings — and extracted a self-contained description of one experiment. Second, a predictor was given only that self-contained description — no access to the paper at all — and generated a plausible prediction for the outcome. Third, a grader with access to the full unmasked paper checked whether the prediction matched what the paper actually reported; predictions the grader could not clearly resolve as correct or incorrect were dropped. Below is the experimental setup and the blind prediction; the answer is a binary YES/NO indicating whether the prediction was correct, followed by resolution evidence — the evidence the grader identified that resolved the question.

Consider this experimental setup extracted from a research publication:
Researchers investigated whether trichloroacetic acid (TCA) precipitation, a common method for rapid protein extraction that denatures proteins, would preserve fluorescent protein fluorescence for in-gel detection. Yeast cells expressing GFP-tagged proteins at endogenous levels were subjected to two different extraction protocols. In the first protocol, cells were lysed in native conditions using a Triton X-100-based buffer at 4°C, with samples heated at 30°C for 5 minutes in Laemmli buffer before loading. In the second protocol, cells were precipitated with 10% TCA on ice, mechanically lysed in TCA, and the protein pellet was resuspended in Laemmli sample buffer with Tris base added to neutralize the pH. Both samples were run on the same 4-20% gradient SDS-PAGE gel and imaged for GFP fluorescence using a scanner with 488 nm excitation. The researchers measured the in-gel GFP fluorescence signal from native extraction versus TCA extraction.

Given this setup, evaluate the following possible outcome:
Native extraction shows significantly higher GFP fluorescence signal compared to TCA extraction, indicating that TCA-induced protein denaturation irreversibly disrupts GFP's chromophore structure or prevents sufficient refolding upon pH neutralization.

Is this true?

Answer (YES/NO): YES